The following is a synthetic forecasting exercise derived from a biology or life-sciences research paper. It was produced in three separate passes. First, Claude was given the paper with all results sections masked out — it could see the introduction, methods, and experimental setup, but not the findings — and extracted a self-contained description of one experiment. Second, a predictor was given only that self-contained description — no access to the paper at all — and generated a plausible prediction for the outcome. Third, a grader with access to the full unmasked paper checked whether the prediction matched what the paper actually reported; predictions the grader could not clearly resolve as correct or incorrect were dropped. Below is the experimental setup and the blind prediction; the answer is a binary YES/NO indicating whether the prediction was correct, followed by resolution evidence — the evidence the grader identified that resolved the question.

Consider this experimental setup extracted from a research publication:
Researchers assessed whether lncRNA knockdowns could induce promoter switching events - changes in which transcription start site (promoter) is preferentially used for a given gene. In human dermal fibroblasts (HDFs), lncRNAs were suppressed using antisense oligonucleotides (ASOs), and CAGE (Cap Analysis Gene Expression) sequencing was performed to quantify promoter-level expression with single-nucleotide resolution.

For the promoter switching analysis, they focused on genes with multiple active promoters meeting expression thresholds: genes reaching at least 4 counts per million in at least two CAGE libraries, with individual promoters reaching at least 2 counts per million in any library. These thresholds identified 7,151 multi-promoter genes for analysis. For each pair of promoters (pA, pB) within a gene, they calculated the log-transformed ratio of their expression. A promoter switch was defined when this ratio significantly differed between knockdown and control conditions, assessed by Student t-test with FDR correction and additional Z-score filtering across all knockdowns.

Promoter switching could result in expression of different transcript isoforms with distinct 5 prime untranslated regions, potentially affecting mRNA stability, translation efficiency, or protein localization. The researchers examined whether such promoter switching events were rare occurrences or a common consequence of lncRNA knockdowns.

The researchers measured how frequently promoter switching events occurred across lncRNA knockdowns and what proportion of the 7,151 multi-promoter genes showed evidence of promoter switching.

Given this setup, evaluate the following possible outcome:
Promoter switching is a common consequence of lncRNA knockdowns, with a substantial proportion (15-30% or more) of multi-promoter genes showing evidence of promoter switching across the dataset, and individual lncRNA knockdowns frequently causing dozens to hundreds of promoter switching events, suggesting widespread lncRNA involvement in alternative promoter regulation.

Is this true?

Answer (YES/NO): YES